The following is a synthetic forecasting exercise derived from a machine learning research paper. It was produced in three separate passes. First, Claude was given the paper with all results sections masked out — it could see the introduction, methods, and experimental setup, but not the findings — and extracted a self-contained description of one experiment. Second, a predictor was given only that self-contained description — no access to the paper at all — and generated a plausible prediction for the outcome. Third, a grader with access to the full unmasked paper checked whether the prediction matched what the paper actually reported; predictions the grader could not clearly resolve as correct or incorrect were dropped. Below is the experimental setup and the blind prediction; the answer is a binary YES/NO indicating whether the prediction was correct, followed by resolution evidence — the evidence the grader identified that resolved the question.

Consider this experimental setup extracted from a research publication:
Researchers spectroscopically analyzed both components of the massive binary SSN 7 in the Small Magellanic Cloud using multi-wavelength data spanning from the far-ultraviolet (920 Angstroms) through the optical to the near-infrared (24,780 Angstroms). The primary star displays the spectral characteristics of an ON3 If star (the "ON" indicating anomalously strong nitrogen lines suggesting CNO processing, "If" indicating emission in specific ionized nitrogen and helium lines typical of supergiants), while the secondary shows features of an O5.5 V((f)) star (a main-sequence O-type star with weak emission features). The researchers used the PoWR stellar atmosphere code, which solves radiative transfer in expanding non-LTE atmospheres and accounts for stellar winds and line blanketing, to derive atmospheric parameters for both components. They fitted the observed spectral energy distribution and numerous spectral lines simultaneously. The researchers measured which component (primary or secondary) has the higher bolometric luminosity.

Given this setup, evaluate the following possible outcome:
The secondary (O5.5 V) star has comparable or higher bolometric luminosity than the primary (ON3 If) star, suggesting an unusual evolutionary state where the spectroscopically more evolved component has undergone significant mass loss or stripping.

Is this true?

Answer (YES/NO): YES